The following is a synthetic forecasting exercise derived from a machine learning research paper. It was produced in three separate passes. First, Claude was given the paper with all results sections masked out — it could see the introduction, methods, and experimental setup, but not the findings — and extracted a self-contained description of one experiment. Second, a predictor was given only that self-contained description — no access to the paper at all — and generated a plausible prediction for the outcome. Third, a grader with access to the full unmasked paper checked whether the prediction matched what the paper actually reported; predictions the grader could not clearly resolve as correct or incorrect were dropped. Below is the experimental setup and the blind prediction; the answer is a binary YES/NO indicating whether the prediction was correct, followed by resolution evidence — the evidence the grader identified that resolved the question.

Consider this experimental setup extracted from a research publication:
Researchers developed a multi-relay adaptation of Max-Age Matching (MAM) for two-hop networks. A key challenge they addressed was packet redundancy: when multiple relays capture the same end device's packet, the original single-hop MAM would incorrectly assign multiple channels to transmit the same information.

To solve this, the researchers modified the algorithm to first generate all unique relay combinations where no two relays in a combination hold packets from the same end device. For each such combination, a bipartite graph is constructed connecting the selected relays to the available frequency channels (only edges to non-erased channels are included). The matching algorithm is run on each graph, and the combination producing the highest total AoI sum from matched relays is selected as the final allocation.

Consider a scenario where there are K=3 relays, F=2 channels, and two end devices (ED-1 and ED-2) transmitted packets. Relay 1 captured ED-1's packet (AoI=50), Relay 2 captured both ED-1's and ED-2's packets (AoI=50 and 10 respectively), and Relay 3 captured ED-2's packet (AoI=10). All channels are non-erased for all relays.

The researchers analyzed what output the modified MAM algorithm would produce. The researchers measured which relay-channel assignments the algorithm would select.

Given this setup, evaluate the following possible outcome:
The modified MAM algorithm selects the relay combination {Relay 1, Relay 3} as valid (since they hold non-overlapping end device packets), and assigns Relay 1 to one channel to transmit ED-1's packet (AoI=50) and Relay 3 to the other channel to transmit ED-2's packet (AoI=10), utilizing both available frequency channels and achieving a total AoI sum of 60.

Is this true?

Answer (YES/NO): YES